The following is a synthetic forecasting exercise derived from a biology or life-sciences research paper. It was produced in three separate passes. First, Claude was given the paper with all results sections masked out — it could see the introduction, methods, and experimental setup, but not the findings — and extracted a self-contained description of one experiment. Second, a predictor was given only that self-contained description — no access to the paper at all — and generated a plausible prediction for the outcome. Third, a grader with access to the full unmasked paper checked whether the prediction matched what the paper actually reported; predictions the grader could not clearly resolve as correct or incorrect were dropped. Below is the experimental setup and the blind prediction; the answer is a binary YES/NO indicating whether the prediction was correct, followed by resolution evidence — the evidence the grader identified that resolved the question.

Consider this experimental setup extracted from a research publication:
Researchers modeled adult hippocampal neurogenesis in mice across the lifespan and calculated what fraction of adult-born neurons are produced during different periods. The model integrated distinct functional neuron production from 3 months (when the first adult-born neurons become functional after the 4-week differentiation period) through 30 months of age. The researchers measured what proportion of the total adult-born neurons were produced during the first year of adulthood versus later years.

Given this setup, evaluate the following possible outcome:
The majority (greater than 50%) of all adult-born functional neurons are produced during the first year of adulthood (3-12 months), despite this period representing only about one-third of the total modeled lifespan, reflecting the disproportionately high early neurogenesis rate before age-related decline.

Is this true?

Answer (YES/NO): YES